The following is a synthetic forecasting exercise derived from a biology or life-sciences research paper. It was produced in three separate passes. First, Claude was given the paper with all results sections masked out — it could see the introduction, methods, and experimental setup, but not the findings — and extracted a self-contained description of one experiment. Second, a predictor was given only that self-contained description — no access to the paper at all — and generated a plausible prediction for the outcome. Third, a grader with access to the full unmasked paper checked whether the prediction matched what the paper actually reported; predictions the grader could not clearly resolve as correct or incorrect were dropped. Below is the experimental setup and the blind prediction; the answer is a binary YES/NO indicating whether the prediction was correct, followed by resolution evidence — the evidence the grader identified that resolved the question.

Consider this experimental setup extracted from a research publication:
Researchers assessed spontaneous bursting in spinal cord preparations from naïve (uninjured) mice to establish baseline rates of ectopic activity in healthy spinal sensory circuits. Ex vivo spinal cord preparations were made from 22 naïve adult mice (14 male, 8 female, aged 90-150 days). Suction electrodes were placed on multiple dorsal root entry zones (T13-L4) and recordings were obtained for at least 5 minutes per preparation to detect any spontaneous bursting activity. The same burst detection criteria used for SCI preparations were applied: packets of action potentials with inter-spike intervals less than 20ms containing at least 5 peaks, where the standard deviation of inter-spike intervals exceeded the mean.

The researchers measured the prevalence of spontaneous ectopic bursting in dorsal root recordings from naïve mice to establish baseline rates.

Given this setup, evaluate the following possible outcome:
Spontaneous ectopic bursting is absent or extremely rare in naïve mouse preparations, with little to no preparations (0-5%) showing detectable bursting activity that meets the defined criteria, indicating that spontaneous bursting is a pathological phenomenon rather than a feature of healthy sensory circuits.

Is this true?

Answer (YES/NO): NO